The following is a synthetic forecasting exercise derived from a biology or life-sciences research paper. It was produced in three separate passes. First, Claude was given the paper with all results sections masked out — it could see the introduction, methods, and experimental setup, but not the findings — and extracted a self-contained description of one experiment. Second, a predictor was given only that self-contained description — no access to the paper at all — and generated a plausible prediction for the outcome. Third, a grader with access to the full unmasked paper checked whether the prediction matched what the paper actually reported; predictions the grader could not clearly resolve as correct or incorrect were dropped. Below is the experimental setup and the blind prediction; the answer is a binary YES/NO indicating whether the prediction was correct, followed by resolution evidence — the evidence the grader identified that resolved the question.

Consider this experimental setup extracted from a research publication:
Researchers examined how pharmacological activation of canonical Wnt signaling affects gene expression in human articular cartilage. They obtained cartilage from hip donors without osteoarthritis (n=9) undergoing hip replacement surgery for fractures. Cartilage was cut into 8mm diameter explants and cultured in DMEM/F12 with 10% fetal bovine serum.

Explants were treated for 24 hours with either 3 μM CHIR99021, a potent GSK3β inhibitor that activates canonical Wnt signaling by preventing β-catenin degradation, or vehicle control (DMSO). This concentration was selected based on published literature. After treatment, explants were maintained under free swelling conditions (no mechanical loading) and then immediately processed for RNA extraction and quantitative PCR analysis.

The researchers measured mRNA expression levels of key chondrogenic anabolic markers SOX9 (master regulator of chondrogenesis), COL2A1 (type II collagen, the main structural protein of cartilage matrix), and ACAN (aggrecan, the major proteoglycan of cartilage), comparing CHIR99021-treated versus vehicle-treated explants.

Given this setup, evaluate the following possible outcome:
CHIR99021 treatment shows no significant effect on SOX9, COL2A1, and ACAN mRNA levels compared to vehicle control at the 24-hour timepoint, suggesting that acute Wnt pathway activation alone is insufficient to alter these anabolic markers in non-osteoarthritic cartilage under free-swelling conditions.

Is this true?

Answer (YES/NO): NO